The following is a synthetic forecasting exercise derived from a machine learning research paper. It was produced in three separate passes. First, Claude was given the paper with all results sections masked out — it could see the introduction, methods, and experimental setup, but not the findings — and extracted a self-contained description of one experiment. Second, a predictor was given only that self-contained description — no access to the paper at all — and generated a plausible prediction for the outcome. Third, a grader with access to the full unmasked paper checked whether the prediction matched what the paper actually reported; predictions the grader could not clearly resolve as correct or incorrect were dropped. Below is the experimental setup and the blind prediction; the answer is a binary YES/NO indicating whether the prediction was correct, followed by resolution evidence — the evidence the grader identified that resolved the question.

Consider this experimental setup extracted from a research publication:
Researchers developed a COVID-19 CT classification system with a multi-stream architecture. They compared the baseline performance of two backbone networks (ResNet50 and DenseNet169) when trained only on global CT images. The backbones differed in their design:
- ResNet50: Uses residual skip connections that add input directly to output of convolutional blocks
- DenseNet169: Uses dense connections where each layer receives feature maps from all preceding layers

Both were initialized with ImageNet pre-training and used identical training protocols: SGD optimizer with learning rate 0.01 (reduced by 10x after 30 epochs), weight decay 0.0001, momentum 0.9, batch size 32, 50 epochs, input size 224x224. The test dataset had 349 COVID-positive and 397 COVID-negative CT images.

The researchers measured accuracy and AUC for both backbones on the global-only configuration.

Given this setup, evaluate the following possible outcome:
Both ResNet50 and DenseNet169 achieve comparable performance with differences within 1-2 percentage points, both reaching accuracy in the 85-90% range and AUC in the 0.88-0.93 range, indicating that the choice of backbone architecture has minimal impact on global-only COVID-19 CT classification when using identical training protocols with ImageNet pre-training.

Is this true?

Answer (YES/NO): NO